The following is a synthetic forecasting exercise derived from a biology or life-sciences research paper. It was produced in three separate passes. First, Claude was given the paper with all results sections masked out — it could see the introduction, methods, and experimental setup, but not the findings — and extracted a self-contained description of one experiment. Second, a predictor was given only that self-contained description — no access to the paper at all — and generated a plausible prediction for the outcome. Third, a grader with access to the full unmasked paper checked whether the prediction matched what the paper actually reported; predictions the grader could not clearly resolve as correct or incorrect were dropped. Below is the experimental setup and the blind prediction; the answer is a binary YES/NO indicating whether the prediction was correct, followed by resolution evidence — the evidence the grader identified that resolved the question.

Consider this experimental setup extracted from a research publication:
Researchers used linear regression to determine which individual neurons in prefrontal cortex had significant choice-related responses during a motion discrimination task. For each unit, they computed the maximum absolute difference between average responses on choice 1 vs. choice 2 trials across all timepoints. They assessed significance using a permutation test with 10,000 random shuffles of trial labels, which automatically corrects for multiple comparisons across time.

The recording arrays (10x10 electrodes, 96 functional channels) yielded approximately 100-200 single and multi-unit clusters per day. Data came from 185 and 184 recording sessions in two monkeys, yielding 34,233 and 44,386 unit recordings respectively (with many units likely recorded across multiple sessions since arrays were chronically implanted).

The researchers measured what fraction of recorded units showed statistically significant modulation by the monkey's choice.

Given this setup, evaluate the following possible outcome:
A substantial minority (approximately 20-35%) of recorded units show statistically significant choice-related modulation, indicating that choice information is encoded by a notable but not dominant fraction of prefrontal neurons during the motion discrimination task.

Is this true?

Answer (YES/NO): NO